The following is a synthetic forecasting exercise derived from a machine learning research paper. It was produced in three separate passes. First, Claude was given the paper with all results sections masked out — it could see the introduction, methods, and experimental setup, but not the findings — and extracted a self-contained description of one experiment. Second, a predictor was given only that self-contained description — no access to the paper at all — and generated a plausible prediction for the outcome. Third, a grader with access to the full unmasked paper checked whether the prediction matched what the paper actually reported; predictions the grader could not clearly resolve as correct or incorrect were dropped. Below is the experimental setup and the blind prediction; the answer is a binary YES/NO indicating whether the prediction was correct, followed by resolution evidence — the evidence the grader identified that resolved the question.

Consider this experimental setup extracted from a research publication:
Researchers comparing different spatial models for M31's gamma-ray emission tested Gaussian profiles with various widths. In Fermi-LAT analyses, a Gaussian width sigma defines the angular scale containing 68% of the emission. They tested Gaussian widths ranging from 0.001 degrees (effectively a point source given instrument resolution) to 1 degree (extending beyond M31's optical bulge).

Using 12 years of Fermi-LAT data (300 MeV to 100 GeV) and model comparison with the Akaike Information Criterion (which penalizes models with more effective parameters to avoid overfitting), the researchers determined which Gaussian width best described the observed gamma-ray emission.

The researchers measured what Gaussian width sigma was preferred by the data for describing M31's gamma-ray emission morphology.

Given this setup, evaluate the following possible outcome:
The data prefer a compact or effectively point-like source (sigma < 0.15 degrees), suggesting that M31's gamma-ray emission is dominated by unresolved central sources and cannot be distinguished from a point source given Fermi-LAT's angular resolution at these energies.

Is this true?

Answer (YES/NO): NO